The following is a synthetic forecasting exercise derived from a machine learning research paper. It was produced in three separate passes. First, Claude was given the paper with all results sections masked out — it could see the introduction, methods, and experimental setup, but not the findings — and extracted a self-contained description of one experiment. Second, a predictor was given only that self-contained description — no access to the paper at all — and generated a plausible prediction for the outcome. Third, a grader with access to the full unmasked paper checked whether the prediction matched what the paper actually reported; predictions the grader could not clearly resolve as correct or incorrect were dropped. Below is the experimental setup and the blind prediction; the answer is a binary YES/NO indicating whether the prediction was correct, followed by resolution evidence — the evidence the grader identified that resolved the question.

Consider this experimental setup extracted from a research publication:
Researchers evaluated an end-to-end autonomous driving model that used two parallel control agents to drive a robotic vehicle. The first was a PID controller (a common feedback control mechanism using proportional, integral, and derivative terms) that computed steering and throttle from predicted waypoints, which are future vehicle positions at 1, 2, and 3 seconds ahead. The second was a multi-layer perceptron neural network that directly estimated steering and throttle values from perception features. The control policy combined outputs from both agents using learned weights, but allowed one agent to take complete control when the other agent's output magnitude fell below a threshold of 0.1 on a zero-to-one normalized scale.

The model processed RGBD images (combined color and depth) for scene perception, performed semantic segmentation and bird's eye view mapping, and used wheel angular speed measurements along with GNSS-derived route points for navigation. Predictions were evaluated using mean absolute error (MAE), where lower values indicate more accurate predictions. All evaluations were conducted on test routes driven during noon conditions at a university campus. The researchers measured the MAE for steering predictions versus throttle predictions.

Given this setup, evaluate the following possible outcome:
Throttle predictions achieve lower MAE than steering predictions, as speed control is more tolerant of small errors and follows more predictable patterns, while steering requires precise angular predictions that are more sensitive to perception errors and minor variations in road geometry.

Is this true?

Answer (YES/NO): YES